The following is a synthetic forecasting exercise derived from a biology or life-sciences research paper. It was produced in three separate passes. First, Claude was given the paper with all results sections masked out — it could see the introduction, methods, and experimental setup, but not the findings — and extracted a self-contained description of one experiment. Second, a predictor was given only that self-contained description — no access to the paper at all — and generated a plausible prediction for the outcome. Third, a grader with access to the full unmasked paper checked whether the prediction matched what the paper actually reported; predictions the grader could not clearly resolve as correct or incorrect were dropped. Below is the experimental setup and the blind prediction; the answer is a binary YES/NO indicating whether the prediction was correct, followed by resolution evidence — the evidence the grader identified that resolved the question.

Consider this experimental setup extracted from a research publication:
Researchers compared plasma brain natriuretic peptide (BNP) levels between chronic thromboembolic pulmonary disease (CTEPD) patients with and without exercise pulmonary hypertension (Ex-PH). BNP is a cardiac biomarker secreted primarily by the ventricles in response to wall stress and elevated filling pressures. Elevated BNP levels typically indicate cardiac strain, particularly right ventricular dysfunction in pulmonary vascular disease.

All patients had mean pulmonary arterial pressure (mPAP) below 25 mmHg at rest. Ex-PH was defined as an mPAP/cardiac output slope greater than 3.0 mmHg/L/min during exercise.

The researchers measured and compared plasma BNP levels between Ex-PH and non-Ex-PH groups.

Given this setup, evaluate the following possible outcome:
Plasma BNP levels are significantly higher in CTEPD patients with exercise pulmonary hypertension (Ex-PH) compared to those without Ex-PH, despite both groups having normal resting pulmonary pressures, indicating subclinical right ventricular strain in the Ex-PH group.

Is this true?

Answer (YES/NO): NO